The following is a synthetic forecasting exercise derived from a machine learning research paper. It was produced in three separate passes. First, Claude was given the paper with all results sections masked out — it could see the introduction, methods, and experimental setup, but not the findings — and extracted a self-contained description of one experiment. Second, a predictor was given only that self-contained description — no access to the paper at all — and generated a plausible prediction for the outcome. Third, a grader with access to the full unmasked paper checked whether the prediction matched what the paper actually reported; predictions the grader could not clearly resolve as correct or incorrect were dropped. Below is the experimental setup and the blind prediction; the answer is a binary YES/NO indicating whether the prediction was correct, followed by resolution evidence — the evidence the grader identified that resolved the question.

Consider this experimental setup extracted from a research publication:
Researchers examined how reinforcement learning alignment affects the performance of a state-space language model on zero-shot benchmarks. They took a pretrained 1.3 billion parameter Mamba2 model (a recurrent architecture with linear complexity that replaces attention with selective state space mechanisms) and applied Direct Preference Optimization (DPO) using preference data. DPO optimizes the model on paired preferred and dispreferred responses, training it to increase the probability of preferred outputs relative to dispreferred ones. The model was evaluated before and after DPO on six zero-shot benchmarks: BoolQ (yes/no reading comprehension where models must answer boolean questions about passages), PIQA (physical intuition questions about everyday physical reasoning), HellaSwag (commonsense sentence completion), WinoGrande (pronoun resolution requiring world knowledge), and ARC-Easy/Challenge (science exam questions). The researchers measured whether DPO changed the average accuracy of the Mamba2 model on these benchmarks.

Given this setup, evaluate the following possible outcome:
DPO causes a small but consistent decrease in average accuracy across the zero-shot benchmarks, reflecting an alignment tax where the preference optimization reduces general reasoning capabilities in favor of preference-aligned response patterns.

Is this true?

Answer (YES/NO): NO